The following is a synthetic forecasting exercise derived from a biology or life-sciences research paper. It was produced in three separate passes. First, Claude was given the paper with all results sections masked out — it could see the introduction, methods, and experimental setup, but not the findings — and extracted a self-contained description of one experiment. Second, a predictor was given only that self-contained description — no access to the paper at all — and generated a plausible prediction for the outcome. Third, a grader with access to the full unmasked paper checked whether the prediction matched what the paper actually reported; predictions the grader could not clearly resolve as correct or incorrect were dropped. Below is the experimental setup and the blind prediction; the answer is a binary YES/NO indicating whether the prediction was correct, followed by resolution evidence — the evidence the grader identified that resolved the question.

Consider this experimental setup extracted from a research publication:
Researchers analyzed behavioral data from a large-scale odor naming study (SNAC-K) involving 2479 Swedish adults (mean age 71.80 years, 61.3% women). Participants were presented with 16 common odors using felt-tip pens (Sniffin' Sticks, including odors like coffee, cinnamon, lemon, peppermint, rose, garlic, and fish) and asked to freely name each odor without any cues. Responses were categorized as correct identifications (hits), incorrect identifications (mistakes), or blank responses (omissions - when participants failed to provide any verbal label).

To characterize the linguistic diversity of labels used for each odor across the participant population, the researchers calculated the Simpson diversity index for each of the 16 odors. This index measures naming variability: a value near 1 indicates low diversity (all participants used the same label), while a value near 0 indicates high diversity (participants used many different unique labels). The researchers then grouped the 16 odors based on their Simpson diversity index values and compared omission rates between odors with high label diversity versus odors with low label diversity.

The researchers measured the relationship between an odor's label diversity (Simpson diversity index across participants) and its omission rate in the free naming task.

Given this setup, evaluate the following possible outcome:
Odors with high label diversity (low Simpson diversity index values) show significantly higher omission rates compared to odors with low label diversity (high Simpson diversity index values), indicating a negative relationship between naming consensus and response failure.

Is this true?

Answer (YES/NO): YES